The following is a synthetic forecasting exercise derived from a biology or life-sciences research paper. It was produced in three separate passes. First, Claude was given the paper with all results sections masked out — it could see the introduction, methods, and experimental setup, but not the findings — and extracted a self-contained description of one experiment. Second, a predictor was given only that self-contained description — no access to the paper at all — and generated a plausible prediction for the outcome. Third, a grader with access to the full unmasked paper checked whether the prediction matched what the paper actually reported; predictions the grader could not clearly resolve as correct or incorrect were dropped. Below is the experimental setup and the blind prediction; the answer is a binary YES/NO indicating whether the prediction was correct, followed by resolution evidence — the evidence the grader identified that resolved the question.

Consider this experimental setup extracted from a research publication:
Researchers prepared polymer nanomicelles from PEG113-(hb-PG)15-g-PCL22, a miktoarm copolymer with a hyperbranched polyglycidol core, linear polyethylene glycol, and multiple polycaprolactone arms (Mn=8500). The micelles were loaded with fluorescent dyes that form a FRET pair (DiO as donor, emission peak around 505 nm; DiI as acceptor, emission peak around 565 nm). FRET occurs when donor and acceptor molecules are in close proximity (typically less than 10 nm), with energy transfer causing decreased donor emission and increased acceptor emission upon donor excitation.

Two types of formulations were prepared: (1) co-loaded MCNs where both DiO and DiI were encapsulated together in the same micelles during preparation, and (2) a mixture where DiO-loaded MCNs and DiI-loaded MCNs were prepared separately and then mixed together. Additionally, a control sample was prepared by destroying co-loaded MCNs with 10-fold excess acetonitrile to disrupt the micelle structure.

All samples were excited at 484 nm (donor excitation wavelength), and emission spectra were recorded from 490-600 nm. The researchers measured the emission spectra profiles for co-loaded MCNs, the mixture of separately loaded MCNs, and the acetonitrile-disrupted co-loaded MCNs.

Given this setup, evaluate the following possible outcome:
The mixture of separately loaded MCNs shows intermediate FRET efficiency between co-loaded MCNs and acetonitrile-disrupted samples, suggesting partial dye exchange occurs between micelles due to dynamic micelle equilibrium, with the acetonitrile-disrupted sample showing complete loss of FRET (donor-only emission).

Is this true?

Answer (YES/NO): NO